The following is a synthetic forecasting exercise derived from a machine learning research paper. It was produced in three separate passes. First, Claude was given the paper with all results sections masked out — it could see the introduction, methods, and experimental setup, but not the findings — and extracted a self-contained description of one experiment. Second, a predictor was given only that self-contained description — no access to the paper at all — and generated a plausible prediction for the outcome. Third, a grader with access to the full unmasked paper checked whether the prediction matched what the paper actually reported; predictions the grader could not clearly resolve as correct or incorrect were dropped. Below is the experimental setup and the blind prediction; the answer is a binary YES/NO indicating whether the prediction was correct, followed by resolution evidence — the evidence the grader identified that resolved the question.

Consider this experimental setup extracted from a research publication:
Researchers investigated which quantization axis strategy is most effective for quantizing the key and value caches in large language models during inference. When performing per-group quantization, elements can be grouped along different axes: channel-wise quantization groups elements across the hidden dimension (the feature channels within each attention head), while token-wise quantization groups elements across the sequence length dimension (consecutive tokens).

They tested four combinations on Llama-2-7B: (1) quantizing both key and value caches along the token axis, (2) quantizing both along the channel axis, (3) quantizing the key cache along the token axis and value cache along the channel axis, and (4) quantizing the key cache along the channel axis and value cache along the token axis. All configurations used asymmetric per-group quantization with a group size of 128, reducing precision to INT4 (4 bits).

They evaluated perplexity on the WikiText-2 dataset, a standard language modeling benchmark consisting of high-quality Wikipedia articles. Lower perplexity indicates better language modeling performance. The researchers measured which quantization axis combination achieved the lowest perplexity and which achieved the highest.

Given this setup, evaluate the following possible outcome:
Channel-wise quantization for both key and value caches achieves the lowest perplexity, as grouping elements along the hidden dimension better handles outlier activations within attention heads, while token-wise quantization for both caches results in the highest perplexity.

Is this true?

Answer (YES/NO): NO